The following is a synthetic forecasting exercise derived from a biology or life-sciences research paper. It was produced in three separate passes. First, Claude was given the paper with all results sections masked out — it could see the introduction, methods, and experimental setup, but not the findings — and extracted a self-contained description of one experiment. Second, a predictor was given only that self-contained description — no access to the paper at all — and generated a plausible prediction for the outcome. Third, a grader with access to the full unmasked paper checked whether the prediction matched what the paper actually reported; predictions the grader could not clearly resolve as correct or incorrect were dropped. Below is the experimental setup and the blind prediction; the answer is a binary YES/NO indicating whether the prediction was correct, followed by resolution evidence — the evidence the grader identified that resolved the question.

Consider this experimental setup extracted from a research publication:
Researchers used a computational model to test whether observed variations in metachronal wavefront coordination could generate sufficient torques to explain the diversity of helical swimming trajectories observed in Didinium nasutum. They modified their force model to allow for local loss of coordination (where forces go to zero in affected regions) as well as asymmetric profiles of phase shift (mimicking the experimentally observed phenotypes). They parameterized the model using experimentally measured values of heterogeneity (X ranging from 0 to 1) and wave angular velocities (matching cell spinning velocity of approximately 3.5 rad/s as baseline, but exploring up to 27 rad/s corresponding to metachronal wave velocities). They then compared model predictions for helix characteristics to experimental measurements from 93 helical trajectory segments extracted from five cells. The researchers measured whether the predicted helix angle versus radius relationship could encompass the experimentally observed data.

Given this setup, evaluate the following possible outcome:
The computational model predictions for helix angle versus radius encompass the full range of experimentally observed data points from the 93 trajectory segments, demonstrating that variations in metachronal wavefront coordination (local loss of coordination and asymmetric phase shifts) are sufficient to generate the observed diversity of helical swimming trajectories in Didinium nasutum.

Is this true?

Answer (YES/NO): NO